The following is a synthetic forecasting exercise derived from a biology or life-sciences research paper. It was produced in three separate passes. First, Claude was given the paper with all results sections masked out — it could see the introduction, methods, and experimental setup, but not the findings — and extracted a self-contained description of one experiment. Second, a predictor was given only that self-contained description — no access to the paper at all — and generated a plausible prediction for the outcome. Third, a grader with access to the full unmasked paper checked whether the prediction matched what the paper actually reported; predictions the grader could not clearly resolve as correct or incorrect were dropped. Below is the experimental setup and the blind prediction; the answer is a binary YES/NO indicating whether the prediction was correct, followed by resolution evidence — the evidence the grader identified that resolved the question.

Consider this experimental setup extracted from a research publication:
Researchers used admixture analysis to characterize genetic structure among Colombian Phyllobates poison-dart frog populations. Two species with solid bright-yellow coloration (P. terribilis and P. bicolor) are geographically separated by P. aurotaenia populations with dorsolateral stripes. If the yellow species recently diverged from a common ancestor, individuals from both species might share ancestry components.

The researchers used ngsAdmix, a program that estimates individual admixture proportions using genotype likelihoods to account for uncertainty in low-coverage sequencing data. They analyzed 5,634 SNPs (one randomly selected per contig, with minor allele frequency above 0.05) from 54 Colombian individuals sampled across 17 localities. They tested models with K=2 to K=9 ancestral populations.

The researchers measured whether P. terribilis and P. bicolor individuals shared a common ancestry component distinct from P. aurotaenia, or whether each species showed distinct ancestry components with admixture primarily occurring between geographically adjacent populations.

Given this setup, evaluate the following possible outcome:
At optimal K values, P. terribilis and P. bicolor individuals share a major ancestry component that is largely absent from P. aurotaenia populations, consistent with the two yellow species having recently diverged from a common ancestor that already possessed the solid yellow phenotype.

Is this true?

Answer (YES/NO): NO